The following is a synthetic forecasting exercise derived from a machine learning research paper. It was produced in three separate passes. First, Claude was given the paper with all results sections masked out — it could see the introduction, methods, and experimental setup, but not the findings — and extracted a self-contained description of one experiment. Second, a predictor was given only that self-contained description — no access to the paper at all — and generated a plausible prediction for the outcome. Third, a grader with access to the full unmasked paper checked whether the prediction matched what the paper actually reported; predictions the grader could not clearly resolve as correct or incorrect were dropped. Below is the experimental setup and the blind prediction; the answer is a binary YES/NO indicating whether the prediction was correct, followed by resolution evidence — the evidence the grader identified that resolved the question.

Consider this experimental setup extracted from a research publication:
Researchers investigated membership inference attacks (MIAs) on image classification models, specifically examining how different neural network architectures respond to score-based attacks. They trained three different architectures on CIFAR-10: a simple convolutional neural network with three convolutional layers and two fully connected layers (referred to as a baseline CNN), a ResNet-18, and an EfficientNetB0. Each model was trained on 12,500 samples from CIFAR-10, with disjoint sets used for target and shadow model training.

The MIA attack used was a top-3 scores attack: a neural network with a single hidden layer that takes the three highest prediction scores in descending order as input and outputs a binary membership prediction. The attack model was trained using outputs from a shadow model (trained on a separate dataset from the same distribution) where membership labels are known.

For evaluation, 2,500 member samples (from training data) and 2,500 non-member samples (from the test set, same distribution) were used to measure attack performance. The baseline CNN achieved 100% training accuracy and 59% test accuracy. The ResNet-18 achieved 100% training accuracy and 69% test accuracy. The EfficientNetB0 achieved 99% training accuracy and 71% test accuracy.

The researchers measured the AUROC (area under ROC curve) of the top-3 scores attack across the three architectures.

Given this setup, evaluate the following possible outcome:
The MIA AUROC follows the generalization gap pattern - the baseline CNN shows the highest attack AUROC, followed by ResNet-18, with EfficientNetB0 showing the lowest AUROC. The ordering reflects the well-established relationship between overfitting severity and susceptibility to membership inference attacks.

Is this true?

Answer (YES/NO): NO